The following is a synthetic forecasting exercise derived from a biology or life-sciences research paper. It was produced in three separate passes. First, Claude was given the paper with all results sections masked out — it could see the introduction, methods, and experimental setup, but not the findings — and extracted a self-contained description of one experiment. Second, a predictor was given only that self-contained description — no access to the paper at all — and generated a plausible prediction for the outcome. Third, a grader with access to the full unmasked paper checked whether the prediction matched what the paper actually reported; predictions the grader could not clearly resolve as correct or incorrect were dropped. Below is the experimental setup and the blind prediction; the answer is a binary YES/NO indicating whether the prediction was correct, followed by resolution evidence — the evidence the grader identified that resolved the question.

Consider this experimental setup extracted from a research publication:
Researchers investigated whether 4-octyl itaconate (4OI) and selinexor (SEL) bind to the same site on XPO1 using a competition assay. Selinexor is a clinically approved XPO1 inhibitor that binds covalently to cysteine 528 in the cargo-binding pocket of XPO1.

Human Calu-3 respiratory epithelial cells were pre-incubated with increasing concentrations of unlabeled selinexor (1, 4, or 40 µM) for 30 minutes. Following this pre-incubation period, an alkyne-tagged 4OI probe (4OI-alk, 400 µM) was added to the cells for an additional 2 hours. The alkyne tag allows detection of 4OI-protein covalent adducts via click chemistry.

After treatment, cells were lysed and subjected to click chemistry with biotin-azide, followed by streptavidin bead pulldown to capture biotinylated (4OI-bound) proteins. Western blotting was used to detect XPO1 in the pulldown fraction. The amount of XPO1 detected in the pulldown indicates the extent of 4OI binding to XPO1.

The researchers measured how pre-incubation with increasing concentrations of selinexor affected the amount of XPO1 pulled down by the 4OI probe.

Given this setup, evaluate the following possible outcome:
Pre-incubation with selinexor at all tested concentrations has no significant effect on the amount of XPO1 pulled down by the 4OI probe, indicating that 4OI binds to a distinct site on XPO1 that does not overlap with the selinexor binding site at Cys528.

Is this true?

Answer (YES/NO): NO